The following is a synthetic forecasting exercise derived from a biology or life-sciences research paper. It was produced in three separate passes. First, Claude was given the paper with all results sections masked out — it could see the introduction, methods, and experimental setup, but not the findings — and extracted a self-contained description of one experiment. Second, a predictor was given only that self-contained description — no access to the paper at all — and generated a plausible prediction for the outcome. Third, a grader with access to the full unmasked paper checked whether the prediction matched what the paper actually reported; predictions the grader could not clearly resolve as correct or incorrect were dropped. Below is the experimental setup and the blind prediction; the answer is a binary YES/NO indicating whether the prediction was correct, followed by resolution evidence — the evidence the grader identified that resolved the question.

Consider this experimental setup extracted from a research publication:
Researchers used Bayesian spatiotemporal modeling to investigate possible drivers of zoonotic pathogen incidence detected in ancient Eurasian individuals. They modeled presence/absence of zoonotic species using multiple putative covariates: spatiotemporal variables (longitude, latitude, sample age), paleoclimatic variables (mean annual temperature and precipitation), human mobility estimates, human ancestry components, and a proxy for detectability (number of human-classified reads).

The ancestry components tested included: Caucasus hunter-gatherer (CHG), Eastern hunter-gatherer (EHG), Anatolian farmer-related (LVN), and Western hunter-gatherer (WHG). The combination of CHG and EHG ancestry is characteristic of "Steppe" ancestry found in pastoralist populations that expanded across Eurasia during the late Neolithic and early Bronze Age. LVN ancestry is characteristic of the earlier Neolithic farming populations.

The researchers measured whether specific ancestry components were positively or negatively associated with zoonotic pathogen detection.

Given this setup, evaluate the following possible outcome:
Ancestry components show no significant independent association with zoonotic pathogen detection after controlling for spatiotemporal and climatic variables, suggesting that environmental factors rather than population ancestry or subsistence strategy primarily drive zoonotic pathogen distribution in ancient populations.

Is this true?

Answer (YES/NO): NO